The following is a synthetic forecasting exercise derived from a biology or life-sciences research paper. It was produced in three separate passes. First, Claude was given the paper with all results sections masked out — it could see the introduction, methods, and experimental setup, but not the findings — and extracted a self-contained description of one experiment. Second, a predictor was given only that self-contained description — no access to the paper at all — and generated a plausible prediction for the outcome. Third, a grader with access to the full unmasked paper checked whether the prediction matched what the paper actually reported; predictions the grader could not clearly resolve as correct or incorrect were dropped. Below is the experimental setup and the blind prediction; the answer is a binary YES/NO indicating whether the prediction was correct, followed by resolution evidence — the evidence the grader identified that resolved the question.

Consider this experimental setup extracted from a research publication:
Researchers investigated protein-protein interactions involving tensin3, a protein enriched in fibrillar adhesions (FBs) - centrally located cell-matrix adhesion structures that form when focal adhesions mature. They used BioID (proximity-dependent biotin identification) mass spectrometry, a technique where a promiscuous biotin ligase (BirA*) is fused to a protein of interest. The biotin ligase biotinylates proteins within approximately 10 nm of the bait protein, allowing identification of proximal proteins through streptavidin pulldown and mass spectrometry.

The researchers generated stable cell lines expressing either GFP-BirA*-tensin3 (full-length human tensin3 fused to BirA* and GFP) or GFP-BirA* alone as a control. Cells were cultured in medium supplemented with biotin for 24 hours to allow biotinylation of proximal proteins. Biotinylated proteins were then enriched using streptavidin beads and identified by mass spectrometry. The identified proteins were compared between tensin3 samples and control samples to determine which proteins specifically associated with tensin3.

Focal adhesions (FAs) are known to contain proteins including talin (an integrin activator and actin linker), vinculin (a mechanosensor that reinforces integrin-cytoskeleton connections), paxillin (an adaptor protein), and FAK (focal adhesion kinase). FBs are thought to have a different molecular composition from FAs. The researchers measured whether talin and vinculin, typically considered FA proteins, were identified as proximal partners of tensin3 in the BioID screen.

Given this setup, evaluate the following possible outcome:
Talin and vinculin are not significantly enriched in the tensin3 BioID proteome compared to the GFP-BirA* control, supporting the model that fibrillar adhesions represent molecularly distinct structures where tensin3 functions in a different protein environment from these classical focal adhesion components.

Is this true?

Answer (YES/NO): NO